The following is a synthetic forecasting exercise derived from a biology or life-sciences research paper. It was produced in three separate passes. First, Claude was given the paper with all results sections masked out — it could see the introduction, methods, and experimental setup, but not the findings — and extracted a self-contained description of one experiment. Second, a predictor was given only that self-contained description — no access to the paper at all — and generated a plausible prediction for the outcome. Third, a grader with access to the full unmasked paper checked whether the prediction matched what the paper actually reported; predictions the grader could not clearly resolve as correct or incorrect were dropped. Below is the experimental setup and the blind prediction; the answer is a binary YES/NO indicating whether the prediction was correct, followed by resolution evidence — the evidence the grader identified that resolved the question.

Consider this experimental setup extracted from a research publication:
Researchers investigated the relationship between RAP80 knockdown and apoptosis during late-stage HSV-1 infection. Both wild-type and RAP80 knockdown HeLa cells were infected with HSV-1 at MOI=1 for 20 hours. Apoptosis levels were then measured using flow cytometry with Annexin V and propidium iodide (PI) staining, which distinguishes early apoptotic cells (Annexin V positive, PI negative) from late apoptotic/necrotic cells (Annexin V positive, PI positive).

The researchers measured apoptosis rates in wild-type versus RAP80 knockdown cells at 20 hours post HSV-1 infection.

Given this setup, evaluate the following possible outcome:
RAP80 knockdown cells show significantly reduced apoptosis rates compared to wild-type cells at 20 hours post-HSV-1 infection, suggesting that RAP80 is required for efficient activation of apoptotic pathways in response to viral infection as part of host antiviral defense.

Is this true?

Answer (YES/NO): NO